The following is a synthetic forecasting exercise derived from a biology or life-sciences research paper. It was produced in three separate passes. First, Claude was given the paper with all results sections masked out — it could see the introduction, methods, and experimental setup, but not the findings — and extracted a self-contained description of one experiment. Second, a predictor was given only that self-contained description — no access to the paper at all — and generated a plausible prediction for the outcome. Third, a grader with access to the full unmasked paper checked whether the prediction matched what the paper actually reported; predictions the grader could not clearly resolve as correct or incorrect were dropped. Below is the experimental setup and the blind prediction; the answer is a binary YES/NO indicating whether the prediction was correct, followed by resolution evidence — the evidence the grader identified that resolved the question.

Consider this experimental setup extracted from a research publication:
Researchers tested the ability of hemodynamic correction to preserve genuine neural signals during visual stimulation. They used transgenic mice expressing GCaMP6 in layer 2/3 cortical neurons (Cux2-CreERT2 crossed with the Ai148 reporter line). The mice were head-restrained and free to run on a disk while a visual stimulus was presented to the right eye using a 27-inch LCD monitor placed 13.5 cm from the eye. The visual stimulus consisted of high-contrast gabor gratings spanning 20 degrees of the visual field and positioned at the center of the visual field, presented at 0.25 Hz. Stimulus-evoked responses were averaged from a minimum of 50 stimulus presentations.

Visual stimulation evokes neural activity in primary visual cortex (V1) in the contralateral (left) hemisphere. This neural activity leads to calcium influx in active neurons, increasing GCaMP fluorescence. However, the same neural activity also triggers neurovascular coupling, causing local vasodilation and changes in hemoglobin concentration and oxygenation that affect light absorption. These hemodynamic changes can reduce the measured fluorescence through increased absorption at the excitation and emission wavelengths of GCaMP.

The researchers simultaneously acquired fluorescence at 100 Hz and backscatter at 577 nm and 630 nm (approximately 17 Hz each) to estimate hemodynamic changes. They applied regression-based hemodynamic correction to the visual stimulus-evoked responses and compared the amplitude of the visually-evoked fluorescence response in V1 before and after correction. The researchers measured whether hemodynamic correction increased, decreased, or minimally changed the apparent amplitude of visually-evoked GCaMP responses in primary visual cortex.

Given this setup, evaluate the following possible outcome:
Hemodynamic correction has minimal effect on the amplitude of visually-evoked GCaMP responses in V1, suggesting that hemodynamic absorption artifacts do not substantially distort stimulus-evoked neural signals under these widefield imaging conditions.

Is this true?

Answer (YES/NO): NO